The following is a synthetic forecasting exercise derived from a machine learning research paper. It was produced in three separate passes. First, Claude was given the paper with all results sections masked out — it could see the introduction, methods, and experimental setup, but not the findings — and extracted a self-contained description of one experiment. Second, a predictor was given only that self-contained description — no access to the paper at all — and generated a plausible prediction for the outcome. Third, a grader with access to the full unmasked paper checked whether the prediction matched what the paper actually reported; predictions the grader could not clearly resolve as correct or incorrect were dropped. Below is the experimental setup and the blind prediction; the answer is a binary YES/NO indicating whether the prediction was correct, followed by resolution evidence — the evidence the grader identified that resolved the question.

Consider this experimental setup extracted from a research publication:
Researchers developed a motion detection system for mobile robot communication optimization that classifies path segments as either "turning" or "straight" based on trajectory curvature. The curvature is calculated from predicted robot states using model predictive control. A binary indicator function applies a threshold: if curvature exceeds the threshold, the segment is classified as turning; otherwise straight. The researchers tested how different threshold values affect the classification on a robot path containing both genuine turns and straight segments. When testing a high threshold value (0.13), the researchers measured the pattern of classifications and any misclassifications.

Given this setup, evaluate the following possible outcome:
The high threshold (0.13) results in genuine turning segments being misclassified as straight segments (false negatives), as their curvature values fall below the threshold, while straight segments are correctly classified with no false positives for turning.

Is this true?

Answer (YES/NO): YES